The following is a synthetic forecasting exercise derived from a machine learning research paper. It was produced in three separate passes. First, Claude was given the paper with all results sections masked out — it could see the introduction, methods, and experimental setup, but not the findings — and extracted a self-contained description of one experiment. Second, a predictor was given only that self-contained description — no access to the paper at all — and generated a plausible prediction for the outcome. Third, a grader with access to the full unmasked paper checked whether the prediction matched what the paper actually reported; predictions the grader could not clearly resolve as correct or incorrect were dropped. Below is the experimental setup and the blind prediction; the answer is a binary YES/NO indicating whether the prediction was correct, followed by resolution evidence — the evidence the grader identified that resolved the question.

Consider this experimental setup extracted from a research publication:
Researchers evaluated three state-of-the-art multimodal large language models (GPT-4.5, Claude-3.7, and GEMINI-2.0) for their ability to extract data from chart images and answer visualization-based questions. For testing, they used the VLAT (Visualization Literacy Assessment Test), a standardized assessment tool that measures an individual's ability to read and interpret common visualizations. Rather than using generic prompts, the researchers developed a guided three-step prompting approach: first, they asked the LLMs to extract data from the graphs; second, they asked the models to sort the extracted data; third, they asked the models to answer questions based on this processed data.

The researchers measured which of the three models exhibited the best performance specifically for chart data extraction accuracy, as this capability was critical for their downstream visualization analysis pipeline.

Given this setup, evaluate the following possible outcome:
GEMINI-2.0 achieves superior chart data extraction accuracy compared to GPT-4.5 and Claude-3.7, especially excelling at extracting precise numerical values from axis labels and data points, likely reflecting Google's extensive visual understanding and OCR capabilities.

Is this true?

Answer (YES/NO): NO